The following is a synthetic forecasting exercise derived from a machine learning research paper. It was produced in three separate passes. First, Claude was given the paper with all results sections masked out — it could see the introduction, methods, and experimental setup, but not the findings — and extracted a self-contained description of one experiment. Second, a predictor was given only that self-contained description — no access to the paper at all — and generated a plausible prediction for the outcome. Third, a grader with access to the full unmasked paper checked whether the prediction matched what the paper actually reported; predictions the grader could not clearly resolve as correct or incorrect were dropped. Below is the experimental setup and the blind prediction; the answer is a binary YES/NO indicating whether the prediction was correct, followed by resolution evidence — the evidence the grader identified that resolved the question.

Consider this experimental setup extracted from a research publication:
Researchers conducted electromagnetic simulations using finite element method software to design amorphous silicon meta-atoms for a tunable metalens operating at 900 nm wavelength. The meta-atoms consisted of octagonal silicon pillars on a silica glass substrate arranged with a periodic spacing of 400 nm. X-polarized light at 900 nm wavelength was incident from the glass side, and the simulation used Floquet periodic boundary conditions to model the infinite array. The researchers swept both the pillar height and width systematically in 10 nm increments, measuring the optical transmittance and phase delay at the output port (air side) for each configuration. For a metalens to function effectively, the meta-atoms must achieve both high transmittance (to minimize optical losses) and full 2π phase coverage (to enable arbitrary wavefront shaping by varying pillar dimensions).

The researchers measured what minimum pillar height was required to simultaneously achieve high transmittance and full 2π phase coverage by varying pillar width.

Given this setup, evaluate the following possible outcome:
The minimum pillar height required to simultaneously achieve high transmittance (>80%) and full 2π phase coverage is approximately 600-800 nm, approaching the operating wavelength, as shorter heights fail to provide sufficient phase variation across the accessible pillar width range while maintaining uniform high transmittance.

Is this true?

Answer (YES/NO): NO